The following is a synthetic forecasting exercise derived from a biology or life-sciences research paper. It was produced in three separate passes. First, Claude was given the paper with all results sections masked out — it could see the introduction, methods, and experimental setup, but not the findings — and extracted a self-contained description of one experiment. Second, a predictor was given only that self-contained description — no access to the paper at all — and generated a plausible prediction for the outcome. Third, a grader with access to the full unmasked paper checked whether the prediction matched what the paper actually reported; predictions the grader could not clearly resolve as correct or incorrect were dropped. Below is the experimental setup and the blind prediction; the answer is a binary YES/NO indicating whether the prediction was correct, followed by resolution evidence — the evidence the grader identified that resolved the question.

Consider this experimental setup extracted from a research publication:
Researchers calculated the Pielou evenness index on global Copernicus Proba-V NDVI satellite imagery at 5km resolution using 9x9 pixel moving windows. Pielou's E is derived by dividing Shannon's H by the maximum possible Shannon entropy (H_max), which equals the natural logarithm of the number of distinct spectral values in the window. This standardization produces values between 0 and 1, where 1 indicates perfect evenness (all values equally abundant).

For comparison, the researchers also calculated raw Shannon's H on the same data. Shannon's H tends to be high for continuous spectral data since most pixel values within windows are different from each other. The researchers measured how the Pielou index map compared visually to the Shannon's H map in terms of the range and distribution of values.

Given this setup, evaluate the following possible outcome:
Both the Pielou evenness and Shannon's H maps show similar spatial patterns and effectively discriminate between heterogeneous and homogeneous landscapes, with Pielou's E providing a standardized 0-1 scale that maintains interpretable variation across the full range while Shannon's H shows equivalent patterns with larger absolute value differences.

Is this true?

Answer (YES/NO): NO